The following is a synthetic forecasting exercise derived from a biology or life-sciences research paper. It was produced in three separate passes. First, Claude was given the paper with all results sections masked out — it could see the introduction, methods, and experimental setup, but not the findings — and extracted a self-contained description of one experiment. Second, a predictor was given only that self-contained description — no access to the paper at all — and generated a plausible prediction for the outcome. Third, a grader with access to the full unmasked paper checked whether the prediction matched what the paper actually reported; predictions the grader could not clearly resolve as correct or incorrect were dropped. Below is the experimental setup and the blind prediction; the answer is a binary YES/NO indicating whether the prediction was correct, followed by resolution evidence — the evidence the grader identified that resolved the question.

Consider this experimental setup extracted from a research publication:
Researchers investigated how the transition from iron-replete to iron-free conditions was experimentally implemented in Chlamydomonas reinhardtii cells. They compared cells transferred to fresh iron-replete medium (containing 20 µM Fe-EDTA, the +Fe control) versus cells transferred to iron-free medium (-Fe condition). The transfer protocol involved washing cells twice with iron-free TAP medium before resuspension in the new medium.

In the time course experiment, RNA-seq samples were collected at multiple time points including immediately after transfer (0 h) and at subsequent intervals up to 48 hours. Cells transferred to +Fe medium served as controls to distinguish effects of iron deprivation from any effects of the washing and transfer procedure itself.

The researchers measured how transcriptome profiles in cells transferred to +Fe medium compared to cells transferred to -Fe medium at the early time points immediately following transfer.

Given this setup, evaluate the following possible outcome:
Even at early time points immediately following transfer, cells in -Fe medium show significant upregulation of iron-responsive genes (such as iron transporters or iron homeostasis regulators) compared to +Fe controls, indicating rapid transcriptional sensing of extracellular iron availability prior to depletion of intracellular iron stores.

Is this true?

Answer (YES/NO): YES